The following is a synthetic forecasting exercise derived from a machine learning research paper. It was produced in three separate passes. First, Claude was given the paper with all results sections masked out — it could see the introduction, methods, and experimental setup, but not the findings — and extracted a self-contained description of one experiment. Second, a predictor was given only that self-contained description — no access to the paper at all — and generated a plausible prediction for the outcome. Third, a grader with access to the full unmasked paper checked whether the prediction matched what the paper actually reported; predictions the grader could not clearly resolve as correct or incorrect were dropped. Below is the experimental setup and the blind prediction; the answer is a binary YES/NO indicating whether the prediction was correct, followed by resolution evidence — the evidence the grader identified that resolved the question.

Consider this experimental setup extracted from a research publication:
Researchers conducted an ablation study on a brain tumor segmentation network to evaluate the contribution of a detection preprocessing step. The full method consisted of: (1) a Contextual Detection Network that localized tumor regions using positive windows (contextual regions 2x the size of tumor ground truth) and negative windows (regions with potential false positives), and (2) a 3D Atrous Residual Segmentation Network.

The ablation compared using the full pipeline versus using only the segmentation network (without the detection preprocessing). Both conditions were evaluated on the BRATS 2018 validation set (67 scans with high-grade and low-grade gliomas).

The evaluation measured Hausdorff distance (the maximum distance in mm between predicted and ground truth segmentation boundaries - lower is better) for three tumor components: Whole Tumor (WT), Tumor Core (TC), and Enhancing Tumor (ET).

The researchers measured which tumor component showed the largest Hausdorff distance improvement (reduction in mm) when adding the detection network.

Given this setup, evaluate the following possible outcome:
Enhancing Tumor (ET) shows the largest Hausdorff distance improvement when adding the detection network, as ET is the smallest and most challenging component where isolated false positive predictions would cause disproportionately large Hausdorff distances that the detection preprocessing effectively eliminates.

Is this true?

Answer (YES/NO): YES